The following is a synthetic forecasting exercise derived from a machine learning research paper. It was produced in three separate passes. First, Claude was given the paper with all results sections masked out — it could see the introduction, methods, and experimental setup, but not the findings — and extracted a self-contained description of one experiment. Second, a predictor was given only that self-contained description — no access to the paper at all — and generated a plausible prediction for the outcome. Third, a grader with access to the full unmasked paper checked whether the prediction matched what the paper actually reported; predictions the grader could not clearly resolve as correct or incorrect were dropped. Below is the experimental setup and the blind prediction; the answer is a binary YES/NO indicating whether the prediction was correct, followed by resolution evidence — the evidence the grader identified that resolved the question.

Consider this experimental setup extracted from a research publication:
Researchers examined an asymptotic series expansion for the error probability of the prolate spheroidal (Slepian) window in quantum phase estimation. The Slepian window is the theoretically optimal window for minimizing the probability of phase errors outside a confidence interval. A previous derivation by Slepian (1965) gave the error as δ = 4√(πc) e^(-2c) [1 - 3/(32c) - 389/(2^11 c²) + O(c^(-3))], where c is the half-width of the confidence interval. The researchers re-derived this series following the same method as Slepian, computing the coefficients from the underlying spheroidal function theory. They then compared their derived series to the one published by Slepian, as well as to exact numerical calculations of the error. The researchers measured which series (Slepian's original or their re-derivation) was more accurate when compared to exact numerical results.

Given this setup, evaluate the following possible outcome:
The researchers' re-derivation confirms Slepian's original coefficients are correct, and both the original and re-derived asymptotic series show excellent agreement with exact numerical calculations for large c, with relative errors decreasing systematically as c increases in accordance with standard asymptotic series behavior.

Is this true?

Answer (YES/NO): NO